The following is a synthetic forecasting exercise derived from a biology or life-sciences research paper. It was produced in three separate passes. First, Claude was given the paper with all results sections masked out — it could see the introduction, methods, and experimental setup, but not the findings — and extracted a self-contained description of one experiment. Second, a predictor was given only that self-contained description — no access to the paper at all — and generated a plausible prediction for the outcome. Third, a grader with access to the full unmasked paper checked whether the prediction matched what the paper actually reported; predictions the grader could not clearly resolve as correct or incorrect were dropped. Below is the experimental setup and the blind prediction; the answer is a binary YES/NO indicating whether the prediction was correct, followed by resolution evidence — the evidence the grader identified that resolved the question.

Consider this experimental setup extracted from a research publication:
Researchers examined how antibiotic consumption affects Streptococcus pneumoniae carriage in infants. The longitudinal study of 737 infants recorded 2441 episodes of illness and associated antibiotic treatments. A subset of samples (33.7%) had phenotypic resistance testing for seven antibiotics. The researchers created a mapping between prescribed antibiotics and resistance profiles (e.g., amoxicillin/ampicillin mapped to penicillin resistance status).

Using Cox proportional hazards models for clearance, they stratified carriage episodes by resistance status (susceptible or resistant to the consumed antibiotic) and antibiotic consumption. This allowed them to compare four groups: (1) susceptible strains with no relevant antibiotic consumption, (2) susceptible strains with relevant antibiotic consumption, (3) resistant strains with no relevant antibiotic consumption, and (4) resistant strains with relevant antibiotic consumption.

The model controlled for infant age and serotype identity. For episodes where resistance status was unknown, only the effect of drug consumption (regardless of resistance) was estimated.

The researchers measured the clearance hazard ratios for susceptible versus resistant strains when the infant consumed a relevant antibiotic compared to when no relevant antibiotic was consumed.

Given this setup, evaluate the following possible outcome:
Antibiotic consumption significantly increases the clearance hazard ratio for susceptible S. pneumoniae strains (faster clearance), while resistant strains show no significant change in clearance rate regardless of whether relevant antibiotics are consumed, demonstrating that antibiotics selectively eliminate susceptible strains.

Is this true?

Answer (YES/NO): NO